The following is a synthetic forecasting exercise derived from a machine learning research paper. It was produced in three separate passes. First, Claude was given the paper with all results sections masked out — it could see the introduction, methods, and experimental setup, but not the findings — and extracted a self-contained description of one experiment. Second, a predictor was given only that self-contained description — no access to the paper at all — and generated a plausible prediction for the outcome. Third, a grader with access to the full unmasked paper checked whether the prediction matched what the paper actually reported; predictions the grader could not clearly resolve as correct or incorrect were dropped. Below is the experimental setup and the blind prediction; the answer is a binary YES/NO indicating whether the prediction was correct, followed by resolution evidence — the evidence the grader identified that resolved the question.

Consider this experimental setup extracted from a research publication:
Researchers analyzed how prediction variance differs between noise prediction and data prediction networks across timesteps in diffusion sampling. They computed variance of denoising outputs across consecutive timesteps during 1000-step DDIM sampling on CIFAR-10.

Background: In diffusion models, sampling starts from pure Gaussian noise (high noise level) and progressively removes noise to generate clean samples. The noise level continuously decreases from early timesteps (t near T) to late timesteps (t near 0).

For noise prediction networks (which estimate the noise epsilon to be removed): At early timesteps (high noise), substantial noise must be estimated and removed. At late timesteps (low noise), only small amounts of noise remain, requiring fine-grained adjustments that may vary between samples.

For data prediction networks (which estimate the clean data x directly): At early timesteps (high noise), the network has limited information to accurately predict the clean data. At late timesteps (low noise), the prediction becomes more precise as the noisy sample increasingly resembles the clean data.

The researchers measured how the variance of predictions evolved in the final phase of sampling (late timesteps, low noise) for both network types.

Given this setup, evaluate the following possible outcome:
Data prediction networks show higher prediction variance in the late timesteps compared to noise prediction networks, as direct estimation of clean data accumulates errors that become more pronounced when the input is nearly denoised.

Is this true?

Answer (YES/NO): NO